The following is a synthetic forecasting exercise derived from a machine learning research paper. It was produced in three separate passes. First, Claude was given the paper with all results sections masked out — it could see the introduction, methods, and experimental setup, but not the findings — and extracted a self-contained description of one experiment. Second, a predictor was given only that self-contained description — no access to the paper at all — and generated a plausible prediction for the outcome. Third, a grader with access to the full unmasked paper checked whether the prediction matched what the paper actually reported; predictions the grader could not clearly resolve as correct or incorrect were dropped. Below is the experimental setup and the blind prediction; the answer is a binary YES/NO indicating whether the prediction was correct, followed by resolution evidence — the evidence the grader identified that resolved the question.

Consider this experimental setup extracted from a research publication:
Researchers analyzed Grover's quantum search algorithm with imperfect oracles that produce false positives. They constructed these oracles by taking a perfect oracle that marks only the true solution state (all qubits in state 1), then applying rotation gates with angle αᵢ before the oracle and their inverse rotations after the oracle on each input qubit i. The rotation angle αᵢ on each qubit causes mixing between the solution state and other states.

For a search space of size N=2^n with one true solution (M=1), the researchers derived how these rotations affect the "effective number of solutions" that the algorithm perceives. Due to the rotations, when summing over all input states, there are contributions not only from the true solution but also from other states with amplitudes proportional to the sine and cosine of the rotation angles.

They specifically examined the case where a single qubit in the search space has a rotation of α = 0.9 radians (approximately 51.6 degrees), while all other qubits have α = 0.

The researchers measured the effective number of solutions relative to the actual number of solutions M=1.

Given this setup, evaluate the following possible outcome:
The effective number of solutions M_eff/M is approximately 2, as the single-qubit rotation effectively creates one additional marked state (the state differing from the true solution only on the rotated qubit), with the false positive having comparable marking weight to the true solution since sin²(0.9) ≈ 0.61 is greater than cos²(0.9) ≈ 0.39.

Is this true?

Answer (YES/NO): YES